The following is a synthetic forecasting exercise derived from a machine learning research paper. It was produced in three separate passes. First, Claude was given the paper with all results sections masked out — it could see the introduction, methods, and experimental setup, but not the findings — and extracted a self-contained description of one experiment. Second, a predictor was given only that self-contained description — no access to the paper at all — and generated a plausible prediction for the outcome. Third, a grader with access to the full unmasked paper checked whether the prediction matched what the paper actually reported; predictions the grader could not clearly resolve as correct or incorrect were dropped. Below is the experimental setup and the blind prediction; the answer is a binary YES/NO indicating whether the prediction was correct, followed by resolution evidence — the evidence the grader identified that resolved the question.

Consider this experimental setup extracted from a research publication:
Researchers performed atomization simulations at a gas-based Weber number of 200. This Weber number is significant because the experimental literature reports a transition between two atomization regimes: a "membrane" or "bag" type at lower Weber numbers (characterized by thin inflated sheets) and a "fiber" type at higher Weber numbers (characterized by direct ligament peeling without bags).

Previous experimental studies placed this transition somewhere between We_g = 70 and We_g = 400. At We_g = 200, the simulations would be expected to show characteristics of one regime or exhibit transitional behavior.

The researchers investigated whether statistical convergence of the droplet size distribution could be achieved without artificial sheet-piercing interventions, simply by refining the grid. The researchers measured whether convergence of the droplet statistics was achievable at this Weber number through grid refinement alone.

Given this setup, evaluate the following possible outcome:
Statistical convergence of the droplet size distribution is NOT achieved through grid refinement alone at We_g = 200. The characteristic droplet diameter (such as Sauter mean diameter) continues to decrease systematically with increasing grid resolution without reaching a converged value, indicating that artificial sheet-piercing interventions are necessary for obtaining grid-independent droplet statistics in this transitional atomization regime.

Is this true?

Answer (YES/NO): YES